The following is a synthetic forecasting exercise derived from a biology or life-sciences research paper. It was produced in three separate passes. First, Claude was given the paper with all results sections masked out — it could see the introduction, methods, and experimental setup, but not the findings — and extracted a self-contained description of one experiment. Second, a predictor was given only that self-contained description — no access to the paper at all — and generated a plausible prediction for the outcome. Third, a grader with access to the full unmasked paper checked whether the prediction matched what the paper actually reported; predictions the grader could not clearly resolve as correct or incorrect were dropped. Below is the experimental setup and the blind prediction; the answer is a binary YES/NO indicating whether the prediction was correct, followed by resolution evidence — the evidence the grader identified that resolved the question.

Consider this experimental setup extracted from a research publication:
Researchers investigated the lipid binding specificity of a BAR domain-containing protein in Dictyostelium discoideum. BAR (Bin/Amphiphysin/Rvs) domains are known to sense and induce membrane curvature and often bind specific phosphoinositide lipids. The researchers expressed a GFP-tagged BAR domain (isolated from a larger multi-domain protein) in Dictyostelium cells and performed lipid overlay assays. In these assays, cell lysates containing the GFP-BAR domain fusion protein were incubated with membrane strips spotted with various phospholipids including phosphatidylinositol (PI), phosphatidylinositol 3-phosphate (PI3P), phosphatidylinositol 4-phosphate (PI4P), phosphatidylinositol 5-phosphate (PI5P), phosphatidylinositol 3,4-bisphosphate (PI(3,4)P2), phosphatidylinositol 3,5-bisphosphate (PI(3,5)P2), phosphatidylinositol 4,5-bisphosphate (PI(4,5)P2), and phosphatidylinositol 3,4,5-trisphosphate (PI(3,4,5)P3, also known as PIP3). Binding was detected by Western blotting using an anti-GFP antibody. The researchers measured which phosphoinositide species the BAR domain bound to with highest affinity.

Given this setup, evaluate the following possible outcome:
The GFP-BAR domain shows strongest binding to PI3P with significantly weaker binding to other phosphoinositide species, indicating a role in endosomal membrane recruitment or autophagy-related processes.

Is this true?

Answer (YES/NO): NO